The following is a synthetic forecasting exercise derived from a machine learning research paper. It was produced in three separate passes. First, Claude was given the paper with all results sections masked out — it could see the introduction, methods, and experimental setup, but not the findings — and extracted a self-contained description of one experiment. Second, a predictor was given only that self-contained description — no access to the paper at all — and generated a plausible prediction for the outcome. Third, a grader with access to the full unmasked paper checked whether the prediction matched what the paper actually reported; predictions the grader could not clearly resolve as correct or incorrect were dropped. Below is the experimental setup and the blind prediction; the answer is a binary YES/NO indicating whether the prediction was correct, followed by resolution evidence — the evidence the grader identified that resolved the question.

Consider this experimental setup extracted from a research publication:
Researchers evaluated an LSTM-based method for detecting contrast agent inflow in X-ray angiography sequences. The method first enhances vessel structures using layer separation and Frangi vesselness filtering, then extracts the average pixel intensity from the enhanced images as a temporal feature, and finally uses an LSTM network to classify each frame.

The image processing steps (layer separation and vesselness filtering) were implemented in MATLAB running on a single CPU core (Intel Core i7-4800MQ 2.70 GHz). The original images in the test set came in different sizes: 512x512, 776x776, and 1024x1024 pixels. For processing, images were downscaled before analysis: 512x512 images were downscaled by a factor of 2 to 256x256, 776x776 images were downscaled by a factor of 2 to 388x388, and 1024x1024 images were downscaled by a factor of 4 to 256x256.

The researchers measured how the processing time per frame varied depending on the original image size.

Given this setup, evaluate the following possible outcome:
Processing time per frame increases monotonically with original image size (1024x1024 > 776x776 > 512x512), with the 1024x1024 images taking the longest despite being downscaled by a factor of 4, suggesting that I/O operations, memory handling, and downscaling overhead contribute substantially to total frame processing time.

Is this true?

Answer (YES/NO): NO